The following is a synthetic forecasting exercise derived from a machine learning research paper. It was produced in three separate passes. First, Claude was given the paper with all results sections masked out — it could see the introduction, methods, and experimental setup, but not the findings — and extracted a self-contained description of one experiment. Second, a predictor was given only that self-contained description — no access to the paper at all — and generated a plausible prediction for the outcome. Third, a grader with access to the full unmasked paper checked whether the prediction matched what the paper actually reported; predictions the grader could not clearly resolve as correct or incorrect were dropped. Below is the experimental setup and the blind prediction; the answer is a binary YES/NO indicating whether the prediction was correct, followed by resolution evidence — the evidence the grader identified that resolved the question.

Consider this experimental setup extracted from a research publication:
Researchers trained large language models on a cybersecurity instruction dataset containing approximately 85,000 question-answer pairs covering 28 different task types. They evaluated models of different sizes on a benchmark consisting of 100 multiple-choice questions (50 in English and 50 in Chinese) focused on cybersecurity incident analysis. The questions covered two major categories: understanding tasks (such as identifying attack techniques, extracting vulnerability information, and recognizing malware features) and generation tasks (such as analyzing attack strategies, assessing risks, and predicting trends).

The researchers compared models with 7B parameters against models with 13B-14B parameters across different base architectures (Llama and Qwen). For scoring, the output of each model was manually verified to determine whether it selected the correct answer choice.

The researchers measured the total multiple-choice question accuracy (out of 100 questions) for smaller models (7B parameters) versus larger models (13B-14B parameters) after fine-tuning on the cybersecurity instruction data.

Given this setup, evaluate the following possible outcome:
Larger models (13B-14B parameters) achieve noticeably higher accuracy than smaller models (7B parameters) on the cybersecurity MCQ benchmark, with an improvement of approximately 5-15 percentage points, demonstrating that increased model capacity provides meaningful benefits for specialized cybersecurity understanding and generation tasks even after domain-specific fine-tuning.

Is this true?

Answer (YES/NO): NO